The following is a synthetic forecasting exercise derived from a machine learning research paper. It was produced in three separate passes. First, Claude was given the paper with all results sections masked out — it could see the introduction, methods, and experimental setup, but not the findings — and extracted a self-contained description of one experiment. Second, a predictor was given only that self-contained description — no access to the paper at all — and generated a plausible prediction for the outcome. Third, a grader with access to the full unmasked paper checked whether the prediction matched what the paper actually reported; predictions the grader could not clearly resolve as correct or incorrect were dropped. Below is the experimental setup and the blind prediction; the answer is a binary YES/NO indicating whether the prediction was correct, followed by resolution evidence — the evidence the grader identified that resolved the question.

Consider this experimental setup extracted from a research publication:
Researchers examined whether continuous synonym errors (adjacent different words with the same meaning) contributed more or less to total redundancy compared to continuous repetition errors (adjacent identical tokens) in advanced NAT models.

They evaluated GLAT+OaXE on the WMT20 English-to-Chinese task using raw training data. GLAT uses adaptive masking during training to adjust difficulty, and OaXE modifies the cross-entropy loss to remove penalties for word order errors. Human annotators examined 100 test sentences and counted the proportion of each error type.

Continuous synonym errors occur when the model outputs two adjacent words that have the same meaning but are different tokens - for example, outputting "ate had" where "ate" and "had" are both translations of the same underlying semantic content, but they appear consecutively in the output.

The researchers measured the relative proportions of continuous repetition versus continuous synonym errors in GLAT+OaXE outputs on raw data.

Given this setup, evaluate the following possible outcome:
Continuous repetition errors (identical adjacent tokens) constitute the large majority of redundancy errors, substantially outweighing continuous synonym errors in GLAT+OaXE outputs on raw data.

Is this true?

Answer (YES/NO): YES